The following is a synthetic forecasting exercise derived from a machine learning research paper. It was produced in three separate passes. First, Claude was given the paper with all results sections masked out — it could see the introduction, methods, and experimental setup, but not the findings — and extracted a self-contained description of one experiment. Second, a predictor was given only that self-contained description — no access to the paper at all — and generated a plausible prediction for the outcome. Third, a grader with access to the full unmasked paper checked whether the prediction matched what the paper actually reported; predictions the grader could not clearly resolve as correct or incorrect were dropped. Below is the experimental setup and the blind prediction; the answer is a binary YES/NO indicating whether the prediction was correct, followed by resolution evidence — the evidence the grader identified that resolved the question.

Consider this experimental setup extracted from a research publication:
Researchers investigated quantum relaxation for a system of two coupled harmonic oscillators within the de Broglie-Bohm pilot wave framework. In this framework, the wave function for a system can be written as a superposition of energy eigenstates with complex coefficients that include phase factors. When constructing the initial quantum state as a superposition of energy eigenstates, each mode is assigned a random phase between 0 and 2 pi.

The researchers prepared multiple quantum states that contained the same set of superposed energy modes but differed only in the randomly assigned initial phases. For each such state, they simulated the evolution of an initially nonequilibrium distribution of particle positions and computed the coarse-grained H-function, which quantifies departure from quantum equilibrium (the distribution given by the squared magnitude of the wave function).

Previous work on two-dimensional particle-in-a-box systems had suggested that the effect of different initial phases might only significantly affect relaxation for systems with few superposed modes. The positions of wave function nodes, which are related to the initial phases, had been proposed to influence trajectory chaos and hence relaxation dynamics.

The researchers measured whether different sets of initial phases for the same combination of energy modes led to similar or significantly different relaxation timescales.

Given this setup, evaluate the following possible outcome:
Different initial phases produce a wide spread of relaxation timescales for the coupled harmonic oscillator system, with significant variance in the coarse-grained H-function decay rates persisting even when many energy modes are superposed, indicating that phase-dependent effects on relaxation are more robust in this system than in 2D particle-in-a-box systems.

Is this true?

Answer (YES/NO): NO